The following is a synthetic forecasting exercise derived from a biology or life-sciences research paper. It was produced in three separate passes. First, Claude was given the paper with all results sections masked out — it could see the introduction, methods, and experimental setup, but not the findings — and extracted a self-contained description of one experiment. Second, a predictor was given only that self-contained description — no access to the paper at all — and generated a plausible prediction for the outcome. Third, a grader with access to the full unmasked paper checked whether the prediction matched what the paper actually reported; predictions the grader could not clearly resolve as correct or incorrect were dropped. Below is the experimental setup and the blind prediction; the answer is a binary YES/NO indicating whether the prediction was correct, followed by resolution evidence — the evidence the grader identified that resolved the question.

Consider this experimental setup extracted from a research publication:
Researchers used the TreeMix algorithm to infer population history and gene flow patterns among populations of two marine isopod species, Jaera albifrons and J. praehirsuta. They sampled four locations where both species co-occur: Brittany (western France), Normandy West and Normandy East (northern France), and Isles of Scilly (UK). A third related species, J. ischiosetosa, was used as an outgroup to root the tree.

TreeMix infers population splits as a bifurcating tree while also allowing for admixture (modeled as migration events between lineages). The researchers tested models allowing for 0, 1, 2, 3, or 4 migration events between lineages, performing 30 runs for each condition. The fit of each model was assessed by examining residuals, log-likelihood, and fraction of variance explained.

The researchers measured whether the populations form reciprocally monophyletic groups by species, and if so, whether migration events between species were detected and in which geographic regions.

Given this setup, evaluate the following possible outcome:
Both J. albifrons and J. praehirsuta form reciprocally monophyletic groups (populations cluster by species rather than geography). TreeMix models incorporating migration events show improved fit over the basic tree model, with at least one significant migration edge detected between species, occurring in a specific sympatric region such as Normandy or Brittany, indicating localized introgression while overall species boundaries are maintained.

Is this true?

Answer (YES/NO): YES